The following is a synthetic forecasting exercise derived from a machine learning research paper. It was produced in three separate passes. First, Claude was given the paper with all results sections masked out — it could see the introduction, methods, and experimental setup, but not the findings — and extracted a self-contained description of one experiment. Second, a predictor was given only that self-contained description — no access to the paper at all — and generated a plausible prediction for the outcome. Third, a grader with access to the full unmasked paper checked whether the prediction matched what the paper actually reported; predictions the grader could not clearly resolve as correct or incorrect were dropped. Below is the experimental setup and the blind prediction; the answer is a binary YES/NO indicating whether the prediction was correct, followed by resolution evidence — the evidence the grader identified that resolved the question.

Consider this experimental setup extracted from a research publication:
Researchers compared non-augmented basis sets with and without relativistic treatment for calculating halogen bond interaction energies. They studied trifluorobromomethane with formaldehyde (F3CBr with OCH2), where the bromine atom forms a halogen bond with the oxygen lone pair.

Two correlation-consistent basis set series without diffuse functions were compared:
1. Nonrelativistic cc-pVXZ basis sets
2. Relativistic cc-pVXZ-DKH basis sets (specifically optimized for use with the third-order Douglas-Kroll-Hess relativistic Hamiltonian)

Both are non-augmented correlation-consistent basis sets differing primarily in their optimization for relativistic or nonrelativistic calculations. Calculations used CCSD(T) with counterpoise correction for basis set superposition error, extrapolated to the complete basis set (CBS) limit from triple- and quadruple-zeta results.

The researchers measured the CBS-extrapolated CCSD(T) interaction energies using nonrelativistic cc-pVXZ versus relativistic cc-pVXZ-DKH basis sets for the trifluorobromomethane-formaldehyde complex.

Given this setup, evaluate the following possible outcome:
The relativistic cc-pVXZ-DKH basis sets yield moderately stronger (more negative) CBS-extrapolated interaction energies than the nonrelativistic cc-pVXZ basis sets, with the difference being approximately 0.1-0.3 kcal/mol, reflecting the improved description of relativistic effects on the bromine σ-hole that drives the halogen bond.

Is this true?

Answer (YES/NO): YES